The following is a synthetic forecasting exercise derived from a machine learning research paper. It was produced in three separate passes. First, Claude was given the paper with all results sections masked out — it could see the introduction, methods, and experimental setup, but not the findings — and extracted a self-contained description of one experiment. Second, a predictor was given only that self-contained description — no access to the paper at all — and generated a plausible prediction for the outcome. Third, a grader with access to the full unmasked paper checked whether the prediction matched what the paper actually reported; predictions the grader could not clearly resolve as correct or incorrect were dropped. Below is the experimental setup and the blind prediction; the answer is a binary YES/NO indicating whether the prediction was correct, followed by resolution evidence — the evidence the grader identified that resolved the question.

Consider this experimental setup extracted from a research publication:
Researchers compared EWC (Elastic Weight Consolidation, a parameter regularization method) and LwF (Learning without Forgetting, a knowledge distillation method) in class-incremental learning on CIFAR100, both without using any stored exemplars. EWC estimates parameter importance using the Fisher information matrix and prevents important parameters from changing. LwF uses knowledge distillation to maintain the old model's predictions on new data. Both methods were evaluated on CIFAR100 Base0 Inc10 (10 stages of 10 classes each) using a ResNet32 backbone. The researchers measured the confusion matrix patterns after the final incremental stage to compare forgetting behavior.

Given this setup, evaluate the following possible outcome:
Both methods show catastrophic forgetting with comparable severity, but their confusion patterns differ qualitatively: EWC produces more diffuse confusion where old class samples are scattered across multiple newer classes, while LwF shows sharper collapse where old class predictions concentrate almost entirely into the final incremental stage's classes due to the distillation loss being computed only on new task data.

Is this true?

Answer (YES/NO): NO